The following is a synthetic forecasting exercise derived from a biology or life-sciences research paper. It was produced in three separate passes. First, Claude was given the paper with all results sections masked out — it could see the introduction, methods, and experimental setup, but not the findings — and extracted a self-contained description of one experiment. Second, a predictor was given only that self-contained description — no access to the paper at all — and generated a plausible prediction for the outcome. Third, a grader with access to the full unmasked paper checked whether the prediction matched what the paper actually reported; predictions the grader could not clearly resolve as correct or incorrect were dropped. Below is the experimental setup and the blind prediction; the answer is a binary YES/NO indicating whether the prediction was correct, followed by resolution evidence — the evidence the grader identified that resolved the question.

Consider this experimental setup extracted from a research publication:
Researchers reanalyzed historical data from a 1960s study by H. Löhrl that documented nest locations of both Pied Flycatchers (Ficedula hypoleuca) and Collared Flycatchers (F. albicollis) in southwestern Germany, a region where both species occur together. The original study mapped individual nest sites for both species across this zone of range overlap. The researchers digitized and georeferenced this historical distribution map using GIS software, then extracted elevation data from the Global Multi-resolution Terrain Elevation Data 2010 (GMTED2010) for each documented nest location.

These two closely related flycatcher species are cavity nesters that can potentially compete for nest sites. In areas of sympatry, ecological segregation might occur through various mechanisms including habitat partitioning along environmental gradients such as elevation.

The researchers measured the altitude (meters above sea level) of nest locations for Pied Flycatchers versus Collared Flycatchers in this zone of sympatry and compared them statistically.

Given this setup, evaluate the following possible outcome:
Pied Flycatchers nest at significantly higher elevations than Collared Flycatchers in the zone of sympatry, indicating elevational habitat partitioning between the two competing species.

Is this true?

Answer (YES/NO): NO